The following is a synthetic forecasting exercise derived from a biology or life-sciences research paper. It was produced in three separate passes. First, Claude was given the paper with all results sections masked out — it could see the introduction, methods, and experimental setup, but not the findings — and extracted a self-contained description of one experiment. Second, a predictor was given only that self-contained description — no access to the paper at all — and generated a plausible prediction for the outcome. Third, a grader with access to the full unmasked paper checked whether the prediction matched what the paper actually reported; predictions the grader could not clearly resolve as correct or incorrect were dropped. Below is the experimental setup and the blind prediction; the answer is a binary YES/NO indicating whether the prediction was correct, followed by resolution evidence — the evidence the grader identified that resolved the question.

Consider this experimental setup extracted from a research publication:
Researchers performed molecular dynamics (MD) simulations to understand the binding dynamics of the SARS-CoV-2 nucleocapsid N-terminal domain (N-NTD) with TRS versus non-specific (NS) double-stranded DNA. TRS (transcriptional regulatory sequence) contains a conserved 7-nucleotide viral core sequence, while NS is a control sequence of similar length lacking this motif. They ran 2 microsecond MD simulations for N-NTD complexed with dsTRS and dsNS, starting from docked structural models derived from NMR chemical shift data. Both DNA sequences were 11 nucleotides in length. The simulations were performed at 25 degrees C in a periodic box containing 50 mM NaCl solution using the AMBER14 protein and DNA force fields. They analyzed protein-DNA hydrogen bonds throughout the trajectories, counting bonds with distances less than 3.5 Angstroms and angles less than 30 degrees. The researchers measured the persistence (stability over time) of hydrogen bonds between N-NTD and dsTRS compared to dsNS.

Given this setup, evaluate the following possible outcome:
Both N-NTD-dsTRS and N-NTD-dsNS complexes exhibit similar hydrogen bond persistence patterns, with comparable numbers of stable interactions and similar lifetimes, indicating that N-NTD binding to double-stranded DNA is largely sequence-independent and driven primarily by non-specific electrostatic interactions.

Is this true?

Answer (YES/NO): NO